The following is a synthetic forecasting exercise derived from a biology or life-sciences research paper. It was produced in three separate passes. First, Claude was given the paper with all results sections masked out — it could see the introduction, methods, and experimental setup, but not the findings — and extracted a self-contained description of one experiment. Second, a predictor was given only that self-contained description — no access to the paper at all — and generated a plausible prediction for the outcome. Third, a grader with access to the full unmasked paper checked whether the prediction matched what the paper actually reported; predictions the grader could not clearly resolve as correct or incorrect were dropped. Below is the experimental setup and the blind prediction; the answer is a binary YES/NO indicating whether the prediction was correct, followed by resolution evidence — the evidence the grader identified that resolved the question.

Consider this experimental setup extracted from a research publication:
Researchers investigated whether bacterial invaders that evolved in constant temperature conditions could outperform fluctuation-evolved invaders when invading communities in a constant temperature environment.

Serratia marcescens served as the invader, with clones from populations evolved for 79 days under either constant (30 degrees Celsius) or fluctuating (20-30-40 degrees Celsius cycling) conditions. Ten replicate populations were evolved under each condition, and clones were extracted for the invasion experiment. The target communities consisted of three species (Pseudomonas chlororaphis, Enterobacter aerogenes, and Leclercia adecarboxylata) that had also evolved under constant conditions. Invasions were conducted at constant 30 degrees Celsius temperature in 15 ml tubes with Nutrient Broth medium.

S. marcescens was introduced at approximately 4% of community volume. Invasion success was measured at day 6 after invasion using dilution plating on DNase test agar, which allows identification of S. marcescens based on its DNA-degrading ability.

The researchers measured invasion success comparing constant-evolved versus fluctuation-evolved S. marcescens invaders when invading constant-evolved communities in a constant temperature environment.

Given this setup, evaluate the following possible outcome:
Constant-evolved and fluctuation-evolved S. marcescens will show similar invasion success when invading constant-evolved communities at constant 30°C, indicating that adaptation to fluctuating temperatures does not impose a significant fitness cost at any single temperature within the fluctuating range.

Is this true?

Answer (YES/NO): NO